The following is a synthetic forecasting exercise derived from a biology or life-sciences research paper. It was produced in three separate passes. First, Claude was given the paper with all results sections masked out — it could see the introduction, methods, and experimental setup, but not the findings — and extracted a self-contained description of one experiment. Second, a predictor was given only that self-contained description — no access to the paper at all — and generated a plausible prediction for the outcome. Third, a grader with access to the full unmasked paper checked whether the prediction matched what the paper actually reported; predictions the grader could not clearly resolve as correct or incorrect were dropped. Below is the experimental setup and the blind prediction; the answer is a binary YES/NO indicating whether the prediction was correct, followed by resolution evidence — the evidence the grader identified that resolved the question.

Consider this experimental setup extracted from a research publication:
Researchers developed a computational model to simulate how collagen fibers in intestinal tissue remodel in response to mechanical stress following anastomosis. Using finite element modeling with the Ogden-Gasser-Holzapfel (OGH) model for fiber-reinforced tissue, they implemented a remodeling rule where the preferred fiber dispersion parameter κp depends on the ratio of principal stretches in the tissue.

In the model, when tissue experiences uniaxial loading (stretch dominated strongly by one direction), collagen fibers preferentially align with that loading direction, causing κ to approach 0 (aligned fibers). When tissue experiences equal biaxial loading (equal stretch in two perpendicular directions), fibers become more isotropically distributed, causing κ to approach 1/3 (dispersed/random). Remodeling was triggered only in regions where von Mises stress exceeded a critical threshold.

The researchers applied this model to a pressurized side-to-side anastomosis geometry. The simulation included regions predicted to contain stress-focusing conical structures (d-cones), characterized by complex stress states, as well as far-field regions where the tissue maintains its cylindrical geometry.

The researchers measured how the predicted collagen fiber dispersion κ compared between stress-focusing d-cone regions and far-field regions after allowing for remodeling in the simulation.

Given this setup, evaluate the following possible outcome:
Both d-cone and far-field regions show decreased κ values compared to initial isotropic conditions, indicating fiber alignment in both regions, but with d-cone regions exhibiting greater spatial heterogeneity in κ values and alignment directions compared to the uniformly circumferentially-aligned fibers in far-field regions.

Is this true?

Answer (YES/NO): NO